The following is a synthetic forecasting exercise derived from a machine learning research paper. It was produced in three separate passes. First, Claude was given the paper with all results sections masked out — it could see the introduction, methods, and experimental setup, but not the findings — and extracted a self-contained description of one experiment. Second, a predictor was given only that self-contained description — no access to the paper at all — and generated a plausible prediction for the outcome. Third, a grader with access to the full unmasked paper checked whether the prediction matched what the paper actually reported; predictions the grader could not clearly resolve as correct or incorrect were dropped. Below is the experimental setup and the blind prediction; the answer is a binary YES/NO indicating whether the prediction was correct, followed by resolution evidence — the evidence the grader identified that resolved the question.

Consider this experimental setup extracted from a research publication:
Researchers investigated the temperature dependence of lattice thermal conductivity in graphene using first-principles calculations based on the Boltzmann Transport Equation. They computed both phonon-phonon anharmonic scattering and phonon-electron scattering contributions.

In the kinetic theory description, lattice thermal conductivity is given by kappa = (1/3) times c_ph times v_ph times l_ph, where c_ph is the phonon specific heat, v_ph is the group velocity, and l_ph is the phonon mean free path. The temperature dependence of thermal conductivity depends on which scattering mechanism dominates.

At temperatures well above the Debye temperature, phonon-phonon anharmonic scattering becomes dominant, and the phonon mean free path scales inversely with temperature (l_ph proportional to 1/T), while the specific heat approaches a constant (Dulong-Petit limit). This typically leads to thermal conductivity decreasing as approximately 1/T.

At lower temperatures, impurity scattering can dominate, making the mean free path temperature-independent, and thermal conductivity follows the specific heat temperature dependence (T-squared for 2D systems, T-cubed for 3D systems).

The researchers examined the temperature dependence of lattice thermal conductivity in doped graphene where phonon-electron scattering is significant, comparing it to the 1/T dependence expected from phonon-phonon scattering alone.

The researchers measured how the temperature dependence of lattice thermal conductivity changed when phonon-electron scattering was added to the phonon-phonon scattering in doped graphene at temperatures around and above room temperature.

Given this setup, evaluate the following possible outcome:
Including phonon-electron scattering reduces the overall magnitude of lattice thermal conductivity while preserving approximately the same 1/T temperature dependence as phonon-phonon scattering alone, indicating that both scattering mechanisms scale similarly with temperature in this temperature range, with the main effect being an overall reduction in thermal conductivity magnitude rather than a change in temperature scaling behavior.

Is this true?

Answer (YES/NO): NO